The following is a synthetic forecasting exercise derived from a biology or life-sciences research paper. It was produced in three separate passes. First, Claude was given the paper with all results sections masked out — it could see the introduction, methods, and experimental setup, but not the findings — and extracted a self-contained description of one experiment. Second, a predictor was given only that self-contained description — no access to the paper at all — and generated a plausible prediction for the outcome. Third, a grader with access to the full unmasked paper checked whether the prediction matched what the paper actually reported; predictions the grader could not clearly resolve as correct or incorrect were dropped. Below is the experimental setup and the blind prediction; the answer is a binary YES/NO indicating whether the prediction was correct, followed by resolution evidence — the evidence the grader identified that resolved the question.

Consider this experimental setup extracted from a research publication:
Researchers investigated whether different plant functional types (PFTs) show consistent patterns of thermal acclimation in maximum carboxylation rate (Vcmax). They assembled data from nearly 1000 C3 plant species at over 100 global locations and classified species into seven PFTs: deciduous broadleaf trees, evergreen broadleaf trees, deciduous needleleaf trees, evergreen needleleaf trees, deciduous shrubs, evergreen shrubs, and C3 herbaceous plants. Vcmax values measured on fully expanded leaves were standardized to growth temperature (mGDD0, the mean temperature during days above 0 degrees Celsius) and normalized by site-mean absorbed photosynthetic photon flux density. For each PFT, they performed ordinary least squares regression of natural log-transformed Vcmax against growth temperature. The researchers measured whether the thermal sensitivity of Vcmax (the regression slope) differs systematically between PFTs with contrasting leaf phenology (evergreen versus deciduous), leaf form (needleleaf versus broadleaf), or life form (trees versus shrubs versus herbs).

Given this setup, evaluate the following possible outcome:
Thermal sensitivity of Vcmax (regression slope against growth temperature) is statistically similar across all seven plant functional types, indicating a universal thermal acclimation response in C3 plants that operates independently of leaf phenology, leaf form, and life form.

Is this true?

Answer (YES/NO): YES